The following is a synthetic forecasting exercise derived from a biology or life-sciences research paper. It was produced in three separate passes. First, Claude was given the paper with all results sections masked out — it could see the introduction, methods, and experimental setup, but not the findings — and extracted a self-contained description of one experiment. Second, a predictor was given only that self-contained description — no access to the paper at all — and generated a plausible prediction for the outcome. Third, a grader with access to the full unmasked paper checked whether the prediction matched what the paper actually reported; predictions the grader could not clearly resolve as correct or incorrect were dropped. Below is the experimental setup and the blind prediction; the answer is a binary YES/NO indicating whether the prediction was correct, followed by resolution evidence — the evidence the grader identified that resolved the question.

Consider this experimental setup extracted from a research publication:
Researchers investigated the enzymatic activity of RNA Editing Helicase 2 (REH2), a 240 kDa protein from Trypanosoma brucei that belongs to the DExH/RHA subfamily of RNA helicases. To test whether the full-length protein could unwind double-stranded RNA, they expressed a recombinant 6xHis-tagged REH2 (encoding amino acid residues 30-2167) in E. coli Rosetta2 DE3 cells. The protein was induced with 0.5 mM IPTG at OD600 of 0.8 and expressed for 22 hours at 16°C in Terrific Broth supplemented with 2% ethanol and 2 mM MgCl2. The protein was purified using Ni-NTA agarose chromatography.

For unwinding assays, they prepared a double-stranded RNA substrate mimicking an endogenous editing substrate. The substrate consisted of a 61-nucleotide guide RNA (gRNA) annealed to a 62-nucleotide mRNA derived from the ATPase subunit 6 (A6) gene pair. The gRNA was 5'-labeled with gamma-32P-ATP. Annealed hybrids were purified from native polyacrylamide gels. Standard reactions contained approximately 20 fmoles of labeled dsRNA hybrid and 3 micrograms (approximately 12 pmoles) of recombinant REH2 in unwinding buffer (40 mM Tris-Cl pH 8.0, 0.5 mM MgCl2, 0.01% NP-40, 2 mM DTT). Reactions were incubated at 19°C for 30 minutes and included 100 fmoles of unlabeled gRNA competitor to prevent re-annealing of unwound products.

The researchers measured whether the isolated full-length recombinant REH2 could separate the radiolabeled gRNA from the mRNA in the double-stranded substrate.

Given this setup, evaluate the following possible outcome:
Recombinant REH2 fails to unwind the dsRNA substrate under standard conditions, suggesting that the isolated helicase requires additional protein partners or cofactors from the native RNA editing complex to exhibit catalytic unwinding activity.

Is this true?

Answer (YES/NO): NO